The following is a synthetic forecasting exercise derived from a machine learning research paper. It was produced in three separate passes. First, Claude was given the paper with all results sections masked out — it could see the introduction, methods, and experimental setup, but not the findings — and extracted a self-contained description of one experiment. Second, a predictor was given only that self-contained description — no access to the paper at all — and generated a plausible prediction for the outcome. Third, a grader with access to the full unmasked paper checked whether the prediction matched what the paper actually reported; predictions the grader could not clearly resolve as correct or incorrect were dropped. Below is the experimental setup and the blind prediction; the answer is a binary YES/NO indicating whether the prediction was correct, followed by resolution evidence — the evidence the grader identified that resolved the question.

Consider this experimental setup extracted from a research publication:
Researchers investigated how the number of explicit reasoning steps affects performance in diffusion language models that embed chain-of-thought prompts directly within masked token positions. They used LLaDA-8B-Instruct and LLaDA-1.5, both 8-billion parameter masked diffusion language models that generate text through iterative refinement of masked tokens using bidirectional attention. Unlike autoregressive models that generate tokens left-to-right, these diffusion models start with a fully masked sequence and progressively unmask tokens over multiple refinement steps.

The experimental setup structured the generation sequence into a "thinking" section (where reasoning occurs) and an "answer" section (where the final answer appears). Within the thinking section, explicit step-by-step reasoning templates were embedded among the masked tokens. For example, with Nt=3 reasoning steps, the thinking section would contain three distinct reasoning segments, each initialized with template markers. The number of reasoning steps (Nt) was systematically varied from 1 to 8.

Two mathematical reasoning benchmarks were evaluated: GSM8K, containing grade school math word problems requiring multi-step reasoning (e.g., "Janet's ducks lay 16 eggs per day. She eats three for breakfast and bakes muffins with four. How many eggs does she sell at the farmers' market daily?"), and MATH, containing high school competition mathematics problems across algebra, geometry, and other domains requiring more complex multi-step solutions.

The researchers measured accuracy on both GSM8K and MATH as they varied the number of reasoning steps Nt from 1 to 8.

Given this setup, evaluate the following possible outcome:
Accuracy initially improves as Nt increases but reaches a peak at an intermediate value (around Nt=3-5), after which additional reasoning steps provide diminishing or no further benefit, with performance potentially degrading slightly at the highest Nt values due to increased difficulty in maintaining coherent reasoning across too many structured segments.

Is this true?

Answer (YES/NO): YES